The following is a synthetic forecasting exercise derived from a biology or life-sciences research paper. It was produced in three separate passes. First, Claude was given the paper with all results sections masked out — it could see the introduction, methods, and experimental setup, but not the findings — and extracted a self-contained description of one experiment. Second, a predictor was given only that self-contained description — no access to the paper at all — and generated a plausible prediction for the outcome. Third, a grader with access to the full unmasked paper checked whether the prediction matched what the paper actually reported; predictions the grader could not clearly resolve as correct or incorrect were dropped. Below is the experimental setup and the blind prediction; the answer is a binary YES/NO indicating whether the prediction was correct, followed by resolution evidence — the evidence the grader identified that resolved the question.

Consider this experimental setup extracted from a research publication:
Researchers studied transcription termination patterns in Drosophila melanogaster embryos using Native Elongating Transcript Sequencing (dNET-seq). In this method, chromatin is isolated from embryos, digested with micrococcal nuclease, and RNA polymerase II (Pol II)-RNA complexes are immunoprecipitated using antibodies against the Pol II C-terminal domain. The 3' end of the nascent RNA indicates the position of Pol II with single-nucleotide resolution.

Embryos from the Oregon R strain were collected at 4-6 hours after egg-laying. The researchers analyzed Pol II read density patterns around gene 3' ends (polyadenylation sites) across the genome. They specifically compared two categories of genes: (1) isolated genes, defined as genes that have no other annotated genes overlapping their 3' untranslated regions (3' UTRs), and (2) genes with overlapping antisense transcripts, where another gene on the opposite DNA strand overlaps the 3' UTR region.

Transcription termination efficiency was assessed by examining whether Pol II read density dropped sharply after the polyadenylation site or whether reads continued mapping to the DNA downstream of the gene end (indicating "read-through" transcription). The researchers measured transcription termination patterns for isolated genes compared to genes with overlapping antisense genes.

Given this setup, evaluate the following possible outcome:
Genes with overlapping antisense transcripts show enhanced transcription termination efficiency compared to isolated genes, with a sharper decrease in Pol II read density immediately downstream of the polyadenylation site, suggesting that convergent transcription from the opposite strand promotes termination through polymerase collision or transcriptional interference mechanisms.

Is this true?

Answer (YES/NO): NO